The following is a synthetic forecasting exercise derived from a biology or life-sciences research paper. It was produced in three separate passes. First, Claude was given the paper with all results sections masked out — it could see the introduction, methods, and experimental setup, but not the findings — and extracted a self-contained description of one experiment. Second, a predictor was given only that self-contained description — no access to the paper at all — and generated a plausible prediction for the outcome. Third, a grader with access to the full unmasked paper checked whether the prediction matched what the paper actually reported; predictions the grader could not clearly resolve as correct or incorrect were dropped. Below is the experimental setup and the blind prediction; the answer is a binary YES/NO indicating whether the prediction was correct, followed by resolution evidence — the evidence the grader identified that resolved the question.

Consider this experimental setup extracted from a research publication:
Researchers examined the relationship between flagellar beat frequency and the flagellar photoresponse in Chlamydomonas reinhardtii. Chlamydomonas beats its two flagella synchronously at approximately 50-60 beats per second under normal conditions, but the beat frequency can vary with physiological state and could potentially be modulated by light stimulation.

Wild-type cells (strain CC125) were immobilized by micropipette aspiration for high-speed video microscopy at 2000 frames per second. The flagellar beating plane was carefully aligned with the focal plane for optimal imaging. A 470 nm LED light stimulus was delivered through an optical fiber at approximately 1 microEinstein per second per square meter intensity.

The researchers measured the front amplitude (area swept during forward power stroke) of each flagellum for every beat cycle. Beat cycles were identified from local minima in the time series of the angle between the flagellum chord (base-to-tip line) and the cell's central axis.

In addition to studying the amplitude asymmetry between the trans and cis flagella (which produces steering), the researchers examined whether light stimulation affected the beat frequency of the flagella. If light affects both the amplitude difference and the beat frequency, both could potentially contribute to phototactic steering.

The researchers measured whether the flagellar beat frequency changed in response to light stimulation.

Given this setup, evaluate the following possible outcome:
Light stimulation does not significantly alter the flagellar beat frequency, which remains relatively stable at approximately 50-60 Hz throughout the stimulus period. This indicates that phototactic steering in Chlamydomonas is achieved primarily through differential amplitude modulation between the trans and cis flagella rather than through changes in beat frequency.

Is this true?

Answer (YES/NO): YES